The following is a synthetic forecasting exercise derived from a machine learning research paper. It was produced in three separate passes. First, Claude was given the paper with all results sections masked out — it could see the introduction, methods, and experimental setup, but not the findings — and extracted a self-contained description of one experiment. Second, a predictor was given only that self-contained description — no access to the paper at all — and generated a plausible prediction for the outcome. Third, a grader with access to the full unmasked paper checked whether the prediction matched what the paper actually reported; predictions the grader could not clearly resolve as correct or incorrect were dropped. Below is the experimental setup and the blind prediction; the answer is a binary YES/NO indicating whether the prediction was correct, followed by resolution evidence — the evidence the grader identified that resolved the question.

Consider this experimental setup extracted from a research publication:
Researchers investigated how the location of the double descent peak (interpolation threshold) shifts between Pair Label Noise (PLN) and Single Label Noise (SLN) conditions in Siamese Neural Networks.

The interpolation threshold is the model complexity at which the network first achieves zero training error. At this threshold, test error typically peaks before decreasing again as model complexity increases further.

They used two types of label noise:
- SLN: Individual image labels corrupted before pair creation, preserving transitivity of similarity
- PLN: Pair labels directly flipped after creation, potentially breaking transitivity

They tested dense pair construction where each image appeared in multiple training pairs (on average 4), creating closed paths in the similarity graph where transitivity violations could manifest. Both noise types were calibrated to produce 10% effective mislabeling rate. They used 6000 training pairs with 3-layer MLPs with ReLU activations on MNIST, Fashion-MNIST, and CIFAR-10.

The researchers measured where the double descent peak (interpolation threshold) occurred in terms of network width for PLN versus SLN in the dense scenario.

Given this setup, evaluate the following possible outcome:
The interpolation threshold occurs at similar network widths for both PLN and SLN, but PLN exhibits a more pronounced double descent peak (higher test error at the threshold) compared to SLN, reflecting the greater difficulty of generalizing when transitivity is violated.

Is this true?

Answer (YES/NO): NO